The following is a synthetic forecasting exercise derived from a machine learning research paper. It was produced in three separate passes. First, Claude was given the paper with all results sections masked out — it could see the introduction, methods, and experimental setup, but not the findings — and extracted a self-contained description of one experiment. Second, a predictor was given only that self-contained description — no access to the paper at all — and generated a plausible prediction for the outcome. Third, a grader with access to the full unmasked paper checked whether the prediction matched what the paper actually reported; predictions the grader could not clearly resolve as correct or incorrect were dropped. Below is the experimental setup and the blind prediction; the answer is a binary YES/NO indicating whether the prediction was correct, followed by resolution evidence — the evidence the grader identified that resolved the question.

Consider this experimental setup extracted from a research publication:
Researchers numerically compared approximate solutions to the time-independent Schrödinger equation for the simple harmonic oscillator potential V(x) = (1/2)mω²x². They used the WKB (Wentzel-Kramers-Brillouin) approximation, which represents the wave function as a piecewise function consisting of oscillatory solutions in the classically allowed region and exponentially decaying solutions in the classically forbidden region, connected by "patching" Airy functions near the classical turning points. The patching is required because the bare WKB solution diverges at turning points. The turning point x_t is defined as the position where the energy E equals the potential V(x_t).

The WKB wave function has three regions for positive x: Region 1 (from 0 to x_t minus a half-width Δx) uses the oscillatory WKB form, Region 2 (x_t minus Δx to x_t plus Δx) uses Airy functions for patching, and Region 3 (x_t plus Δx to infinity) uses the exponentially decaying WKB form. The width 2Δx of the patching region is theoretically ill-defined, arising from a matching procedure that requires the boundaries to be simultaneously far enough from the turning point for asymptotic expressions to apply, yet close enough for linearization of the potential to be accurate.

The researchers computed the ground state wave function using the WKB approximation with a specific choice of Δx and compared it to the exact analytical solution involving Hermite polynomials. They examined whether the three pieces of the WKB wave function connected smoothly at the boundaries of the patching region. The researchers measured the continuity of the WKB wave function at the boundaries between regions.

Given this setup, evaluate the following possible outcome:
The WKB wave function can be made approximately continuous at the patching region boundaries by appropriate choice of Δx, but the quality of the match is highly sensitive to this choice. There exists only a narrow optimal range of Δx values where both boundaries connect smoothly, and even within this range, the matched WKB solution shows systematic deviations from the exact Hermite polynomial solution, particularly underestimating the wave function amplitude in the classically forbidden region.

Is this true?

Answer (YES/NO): NO